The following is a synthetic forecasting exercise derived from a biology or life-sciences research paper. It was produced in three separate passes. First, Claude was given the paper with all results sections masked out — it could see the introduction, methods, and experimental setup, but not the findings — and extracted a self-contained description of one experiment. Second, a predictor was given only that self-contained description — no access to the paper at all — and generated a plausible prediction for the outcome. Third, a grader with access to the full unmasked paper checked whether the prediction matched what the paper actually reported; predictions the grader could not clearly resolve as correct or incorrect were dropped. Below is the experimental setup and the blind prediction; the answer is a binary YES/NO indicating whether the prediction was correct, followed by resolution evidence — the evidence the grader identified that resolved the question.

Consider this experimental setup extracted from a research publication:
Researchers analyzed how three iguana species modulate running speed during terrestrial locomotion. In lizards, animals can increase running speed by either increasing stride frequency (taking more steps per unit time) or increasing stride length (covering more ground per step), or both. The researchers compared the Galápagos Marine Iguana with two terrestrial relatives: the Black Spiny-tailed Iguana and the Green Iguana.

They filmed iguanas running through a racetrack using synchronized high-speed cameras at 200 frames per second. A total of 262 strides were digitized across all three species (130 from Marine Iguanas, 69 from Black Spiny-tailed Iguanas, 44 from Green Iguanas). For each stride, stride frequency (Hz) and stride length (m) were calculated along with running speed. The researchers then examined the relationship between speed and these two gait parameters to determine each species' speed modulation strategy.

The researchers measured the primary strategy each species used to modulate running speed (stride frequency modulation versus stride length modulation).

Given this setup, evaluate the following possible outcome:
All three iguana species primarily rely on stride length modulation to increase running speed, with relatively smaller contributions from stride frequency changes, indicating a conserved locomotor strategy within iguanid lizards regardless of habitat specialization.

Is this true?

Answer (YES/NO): YES